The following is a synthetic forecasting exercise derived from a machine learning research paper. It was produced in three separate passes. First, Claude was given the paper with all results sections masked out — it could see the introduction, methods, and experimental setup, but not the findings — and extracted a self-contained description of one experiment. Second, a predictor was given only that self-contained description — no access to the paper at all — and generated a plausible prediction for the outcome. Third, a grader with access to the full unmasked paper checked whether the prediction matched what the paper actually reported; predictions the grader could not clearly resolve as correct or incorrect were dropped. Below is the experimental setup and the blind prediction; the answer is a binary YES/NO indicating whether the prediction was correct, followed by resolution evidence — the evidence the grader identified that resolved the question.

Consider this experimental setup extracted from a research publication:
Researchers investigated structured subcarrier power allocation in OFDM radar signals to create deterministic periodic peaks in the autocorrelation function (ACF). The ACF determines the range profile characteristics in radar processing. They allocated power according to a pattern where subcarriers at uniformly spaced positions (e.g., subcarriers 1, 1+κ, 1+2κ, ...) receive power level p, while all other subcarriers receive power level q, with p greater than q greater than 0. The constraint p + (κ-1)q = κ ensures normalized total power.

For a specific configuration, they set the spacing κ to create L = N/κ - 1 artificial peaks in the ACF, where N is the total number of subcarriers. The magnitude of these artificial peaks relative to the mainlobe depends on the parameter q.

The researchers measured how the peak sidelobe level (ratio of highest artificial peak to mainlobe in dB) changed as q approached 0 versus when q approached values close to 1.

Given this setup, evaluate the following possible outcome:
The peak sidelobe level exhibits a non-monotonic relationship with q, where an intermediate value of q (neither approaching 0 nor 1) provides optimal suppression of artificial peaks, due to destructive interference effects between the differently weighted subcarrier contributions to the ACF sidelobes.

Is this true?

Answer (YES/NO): NO